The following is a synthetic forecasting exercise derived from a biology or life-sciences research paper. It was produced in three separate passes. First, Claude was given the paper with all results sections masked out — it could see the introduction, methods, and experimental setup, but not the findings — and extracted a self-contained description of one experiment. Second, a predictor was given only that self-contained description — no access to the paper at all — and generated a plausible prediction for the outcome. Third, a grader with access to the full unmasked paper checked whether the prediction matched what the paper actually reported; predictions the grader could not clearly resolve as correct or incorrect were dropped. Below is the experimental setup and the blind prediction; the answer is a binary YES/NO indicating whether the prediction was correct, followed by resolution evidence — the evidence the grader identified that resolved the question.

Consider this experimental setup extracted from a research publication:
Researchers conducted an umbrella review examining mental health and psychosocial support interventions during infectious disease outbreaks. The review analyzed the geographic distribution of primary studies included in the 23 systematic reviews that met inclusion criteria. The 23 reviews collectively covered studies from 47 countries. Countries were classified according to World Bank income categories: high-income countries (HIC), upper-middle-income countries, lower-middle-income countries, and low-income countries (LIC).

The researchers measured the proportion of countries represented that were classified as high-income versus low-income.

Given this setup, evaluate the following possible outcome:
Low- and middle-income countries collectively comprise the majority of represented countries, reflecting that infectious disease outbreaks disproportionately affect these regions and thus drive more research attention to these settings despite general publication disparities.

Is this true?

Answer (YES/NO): NO